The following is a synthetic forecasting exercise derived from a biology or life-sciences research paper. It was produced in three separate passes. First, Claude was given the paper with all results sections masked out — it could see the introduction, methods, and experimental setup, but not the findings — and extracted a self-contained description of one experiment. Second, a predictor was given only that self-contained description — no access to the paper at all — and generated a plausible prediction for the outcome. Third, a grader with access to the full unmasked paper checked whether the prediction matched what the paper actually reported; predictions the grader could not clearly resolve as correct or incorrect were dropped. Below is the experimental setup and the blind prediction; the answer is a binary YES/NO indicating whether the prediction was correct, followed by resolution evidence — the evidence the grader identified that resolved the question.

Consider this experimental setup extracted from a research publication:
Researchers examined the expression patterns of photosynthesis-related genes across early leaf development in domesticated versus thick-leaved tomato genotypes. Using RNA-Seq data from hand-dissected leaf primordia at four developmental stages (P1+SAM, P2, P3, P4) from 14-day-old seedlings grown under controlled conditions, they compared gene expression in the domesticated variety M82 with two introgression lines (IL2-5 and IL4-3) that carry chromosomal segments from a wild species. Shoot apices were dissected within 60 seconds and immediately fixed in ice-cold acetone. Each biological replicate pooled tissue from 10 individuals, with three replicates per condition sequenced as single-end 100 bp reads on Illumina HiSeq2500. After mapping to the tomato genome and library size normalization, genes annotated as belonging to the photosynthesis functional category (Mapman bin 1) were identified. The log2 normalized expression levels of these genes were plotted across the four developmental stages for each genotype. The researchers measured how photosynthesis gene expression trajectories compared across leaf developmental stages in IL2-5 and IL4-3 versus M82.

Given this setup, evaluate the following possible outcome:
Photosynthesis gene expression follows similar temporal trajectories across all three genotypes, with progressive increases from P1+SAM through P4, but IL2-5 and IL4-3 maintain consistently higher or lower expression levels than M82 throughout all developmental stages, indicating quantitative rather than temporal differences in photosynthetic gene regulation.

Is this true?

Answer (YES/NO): NO